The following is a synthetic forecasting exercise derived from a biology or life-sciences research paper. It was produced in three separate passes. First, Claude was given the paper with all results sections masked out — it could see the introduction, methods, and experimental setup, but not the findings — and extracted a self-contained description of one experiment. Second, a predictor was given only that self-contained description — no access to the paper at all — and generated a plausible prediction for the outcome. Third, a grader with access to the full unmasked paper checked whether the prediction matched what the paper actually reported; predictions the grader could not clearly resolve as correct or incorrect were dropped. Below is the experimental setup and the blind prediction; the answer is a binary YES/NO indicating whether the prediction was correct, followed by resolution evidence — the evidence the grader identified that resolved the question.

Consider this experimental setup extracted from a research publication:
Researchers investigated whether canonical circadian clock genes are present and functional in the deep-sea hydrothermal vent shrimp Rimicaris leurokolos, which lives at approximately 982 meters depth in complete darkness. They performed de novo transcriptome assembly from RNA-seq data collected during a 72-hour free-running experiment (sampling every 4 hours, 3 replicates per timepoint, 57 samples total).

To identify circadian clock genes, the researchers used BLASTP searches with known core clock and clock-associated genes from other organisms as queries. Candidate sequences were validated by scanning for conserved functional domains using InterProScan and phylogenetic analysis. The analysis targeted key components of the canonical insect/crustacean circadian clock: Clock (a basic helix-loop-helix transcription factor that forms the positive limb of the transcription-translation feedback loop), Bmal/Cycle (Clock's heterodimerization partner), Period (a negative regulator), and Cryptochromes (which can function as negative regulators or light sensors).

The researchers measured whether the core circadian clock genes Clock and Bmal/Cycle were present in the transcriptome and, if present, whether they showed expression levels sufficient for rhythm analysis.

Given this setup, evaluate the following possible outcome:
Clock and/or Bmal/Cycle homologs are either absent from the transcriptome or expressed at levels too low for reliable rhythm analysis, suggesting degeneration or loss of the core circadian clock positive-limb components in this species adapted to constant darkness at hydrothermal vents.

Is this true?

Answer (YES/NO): YES